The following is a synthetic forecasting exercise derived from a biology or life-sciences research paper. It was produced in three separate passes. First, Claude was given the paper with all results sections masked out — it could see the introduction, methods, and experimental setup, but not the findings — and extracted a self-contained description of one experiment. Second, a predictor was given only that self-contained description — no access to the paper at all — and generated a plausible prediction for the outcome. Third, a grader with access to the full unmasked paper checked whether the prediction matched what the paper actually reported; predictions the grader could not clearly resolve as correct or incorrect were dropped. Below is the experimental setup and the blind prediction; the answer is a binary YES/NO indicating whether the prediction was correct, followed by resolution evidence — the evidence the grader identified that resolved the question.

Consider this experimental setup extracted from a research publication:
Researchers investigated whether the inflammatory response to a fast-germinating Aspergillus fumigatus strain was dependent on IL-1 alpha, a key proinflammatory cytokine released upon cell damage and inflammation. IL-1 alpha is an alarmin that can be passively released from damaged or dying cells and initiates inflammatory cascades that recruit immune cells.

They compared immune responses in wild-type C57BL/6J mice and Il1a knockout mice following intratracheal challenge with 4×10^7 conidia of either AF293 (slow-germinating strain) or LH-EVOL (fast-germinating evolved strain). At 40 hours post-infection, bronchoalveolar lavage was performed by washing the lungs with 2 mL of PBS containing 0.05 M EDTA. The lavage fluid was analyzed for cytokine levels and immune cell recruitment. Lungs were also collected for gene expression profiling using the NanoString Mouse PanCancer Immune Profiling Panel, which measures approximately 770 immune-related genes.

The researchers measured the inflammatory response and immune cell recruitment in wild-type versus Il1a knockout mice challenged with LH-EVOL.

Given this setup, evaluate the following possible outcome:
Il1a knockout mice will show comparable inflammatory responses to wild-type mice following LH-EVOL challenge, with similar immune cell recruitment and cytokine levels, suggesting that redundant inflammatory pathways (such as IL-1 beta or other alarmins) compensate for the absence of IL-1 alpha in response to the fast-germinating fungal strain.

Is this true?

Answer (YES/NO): NO